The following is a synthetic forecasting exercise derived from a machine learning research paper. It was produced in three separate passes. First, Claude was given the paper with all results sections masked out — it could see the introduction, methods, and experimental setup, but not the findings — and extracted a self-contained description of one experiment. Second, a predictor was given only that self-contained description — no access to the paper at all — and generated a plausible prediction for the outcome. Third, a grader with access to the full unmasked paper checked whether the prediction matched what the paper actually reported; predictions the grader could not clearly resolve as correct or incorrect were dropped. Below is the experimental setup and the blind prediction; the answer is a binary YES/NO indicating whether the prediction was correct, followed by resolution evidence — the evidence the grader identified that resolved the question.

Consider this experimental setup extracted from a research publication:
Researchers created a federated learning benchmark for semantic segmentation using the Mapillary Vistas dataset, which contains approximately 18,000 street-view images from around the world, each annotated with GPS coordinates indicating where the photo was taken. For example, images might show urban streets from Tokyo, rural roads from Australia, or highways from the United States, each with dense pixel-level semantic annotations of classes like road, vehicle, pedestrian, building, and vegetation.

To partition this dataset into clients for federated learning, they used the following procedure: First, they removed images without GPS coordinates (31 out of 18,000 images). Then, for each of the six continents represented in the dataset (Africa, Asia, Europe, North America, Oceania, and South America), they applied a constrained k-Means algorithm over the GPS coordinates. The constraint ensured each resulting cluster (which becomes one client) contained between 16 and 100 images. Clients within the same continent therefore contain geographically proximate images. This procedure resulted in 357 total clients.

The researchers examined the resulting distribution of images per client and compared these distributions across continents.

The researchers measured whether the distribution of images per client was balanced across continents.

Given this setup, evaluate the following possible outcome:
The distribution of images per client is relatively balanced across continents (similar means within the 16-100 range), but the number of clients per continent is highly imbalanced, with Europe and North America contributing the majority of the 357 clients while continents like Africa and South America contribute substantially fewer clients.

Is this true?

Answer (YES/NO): NO